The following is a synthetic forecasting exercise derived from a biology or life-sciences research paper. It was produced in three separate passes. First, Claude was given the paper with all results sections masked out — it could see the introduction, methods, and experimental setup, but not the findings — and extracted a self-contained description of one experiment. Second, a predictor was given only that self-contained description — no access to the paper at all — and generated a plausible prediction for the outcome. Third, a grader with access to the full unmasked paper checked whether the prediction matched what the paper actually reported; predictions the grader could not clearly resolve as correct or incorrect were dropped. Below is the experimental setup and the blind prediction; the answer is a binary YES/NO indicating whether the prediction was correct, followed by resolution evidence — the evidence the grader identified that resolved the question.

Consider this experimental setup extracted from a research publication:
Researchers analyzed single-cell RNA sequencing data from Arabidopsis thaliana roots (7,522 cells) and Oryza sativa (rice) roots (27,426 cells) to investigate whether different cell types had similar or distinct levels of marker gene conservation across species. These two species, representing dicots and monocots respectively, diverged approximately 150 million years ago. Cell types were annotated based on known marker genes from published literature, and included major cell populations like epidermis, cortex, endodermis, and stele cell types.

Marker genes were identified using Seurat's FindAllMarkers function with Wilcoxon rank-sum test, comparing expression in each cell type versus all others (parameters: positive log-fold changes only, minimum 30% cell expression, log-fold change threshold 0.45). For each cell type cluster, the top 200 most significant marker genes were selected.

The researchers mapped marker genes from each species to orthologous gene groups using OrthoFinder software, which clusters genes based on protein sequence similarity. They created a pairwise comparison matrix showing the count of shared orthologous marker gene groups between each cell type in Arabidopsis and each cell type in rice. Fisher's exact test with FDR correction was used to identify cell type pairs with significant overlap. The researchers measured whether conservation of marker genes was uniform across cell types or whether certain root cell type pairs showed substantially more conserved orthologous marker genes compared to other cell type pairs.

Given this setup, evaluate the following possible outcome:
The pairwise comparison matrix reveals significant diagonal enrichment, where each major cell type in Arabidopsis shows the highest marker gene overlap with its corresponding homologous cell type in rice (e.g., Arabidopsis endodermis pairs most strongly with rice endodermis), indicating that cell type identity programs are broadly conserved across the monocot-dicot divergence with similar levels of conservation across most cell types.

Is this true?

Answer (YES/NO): NO